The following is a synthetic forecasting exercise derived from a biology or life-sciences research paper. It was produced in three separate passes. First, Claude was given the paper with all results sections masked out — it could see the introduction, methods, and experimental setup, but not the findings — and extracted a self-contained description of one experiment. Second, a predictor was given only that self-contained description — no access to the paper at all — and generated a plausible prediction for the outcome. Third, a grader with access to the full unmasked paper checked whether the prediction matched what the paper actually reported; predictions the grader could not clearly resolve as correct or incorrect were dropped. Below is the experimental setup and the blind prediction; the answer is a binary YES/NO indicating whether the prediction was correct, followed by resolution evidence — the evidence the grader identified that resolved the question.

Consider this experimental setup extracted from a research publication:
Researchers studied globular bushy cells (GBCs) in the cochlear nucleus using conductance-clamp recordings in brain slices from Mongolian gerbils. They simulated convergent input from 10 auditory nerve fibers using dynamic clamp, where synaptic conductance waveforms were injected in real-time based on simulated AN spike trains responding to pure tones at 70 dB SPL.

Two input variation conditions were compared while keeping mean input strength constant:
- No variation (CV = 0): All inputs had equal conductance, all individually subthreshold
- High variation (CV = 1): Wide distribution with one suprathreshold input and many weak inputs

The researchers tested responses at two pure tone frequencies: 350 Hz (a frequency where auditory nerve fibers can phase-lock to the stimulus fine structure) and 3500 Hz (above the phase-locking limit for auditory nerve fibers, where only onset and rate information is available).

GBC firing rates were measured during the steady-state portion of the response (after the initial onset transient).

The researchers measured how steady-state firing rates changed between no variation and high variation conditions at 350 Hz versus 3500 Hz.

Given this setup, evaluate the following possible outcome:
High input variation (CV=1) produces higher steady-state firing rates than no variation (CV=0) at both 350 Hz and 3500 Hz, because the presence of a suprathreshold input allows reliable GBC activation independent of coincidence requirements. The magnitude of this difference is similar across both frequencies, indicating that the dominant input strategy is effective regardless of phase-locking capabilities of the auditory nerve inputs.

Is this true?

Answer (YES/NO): NO